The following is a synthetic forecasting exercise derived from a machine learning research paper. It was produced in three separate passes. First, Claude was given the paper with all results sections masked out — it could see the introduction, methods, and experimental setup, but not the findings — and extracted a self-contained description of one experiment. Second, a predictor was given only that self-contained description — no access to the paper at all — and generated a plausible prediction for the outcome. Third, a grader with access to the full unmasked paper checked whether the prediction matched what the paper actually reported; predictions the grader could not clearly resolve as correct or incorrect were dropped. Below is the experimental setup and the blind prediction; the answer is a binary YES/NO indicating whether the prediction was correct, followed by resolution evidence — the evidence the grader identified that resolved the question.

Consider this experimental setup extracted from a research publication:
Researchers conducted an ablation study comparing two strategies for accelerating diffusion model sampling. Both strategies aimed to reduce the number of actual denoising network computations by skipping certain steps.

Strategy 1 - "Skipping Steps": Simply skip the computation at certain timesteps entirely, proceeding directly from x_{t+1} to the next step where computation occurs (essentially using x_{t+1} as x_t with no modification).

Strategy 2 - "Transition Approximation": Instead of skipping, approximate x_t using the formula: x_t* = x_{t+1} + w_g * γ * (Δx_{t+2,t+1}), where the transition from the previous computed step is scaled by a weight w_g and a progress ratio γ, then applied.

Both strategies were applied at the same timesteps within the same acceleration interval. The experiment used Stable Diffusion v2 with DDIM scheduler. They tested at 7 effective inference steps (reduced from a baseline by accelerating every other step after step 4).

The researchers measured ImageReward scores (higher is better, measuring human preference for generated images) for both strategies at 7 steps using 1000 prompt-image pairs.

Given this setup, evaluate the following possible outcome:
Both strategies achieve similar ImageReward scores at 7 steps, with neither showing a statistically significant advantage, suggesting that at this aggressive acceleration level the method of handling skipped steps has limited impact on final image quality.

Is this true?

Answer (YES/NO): NO